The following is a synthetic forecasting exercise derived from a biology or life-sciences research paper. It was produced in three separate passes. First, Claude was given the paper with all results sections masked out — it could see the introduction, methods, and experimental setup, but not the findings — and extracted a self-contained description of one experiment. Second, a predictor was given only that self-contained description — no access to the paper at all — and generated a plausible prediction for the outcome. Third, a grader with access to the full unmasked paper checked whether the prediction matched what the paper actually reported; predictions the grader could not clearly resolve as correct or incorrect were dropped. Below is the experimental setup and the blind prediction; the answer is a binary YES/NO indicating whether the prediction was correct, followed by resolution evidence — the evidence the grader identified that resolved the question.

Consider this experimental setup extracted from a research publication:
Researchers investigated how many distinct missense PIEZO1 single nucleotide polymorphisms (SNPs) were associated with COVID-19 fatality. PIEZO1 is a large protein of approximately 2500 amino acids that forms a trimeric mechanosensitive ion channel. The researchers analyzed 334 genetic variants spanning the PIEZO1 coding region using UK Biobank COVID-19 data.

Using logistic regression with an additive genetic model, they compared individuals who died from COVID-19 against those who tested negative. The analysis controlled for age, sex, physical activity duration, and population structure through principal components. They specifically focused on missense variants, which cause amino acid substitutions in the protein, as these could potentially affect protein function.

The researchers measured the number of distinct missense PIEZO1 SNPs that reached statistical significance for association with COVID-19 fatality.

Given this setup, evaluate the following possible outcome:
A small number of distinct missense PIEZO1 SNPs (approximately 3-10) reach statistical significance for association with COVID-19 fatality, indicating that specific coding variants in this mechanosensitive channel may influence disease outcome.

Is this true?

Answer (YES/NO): YES